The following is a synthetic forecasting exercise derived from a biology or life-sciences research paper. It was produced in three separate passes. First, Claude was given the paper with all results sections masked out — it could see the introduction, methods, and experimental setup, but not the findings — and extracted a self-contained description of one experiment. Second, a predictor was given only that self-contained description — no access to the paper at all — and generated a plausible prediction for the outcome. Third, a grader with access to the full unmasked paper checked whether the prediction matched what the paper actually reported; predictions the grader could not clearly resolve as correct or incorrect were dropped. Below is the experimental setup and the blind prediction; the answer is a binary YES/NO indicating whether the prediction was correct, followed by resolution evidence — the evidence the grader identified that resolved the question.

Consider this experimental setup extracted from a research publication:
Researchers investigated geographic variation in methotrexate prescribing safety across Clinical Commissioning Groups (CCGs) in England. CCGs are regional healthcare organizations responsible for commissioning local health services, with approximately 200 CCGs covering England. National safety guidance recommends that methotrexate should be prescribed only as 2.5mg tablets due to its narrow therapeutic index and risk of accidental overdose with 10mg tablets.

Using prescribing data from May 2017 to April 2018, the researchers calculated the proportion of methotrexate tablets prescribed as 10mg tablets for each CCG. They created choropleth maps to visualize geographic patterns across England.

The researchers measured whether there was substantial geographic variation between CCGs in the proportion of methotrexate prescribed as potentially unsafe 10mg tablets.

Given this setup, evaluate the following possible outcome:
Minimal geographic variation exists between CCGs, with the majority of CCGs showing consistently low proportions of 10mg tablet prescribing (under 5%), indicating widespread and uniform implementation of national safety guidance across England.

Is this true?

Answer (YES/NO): NO